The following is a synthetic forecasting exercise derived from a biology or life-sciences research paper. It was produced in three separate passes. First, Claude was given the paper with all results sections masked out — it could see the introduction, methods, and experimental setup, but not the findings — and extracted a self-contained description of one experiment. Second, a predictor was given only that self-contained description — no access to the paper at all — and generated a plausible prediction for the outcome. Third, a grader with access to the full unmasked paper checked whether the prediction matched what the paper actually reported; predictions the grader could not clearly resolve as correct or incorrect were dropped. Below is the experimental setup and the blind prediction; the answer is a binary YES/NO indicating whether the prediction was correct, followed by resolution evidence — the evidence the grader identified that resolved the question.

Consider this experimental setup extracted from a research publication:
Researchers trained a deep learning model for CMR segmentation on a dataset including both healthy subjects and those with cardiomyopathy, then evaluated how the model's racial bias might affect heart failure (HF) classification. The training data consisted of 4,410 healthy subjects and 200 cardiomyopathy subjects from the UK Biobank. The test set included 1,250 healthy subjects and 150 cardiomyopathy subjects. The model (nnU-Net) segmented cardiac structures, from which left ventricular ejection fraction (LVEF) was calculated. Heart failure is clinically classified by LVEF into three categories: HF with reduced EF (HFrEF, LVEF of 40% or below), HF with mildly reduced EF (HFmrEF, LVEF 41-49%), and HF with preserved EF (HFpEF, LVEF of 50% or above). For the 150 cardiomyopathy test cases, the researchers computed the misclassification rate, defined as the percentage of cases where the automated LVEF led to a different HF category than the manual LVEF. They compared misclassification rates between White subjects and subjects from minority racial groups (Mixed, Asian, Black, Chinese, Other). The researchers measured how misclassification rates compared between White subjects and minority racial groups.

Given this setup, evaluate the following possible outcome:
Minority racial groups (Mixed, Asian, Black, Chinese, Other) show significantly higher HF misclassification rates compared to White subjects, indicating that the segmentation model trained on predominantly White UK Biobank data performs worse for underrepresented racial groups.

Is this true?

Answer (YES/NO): YES